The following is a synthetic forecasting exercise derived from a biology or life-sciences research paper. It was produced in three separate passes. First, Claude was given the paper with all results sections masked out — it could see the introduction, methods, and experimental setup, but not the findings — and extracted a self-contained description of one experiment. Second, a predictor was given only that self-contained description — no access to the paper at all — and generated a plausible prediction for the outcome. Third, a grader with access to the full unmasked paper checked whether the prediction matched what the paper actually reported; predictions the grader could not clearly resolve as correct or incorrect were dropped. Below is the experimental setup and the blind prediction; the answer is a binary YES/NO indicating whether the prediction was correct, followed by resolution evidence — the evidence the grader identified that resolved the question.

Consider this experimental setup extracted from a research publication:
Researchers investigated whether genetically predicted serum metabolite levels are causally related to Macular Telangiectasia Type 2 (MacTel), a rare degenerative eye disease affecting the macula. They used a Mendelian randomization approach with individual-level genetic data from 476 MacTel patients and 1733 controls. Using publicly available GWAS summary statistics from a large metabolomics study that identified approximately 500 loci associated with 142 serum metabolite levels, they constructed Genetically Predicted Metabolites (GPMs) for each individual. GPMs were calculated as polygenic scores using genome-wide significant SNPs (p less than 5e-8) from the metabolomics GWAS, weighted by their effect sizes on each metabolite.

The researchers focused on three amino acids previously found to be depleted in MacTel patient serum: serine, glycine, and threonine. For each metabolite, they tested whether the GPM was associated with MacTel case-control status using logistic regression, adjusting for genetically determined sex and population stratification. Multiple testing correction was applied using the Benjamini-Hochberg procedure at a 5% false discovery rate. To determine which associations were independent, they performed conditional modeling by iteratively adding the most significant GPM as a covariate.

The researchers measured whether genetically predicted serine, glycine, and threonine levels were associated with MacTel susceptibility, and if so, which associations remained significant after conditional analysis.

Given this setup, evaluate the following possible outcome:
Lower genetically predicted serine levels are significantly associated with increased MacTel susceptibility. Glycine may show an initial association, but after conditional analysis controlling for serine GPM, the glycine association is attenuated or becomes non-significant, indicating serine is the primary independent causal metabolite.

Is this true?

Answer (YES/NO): NO